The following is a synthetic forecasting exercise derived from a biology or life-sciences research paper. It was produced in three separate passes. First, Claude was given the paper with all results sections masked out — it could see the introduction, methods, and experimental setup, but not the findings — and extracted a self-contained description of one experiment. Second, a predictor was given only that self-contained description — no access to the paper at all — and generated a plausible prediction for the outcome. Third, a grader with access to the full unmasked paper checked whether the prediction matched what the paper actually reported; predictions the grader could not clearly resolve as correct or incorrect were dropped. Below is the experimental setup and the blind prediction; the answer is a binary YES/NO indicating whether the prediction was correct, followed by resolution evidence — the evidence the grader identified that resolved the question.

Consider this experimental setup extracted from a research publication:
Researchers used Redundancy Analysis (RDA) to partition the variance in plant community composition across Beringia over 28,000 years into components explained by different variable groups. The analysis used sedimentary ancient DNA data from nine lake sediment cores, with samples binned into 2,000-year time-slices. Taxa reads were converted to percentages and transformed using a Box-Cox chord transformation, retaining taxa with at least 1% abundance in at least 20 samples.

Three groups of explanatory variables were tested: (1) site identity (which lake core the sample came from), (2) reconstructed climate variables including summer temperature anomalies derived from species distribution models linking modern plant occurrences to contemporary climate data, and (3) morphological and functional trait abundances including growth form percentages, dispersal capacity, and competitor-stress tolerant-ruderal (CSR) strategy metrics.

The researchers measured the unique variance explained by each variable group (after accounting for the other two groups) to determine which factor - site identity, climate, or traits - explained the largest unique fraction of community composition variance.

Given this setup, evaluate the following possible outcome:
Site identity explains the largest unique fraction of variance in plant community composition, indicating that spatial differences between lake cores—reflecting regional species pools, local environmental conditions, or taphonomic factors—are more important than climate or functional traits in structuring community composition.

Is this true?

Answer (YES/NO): YES